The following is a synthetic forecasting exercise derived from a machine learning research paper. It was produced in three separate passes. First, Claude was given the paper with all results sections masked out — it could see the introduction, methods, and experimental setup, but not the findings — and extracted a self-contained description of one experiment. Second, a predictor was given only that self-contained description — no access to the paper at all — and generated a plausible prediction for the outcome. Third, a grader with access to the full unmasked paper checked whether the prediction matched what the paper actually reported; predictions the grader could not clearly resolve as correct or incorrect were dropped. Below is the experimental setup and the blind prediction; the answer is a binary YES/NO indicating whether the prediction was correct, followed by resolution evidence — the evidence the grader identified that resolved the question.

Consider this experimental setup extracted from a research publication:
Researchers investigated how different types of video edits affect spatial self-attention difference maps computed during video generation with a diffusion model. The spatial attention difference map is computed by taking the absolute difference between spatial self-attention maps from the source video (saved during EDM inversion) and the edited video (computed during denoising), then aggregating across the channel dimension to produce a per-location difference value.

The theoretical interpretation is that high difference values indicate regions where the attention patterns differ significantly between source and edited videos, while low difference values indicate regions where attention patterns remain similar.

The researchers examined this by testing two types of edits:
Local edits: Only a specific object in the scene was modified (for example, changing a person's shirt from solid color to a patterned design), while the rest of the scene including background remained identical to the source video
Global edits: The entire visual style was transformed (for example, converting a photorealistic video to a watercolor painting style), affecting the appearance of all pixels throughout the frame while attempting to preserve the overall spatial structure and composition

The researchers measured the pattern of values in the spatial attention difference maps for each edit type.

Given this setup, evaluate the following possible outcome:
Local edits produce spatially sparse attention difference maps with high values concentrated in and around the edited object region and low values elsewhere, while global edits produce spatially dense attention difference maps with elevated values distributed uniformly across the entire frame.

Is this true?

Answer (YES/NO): NO